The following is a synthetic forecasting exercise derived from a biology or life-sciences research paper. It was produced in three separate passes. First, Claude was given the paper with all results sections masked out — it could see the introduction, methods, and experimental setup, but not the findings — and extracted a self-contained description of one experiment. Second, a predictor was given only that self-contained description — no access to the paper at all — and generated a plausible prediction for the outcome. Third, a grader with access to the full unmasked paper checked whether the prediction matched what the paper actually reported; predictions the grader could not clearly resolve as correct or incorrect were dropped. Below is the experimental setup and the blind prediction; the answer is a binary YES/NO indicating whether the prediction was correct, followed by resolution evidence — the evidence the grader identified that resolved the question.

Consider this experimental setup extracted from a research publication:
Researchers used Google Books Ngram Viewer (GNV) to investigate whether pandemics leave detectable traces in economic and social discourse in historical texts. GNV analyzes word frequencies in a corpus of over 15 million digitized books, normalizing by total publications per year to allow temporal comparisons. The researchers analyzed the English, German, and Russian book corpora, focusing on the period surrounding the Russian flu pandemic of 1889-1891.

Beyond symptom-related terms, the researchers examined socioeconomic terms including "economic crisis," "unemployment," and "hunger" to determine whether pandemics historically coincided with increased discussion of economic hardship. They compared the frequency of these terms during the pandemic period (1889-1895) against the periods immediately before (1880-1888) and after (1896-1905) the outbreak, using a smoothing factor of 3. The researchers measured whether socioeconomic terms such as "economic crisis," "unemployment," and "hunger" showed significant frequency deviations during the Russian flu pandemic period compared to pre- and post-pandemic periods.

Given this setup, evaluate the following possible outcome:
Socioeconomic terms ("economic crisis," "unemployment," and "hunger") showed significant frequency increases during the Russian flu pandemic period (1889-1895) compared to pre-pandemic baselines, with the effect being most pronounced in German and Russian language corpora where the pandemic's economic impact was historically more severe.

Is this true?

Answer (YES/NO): NO